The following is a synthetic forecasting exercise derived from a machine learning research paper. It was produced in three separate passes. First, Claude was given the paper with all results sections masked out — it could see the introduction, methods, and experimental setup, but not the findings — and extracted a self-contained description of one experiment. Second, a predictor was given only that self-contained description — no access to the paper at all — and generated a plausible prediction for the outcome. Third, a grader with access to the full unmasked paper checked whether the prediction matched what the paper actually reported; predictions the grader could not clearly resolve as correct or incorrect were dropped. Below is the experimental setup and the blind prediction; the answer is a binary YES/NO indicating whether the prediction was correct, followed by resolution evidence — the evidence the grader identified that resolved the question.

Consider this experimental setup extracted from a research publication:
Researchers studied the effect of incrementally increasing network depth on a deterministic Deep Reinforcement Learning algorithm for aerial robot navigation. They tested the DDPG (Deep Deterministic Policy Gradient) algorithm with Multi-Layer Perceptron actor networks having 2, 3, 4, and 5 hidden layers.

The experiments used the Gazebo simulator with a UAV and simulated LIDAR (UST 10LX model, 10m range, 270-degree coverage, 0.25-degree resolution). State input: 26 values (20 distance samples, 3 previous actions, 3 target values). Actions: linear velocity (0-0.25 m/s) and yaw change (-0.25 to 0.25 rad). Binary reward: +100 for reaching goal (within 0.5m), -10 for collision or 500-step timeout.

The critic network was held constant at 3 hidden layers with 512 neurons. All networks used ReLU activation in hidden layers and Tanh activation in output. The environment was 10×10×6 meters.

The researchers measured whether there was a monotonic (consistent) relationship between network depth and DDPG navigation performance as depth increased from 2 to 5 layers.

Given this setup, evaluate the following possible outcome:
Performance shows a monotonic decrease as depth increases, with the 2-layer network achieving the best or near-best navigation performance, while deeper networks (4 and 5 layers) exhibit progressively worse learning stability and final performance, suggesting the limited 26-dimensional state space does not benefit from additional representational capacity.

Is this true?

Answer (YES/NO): NO